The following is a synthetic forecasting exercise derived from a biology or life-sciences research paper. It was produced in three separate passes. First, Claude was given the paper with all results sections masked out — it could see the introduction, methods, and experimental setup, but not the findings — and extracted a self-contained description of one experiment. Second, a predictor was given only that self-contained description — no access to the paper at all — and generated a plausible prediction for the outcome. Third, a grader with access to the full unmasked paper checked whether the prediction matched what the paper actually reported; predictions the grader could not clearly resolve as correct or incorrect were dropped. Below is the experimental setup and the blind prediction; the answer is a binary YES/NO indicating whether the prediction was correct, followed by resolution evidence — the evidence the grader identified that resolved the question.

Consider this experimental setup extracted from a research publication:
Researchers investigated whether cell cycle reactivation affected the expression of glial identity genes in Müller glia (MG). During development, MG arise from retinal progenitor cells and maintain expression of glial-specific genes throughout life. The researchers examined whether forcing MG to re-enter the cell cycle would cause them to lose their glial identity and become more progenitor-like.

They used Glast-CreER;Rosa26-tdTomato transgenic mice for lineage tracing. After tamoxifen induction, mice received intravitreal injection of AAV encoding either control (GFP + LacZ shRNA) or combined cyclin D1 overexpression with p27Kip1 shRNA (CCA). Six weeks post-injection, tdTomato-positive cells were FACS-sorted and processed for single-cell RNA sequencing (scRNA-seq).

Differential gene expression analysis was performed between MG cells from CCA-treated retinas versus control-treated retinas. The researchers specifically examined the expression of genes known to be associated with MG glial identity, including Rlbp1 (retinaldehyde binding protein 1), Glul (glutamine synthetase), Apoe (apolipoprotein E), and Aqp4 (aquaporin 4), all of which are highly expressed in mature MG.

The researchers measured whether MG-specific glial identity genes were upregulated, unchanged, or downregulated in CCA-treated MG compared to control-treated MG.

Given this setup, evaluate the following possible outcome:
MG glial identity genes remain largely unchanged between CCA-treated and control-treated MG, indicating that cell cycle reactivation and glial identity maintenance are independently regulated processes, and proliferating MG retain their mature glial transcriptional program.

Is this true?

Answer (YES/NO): NO